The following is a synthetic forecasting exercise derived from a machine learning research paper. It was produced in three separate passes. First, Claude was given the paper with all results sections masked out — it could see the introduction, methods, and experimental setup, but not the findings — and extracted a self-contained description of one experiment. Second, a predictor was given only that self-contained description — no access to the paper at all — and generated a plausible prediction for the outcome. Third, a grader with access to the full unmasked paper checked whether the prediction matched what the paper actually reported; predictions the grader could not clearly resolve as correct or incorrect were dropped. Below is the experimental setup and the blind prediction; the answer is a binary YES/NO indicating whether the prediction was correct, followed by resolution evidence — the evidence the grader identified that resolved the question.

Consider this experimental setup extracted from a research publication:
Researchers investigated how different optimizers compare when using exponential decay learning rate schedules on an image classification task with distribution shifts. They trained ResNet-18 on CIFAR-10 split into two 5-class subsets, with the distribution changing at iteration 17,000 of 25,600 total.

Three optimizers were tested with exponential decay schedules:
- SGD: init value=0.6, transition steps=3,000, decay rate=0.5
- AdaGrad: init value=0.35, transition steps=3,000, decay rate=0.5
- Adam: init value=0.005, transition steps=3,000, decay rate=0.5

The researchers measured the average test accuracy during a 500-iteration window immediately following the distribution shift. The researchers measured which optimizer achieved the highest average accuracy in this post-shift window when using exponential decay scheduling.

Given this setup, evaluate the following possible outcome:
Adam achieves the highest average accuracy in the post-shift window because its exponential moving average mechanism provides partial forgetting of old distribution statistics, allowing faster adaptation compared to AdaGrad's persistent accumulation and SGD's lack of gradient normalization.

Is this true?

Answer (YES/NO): NO